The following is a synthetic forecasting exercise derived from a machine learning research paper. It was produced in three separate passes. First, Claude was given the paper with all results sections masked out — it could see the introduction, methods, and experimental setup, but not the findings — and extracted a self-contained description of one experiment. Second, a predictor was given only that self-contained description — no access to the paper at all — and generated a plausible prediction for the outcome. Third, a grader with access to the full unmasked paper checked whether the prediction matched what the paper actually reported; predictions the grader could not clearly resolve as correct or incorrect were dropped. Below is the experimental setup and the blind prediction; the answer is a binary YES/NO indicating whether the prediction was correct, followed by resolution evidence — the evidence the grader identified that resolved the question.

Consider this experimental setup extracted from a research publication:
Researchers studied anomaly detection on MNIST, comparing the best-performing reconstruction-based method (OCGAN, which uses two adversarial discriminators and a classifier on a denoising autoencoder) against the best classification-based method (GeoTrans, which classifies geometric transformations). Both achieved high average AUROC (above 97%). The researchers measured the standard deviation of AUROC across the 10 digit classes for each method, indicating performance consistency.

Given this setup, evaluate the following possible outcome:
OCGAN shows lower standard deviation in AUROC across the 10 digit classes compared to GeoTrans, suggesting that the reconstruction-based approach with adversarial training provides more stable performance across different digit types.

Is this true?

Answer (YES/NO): YES